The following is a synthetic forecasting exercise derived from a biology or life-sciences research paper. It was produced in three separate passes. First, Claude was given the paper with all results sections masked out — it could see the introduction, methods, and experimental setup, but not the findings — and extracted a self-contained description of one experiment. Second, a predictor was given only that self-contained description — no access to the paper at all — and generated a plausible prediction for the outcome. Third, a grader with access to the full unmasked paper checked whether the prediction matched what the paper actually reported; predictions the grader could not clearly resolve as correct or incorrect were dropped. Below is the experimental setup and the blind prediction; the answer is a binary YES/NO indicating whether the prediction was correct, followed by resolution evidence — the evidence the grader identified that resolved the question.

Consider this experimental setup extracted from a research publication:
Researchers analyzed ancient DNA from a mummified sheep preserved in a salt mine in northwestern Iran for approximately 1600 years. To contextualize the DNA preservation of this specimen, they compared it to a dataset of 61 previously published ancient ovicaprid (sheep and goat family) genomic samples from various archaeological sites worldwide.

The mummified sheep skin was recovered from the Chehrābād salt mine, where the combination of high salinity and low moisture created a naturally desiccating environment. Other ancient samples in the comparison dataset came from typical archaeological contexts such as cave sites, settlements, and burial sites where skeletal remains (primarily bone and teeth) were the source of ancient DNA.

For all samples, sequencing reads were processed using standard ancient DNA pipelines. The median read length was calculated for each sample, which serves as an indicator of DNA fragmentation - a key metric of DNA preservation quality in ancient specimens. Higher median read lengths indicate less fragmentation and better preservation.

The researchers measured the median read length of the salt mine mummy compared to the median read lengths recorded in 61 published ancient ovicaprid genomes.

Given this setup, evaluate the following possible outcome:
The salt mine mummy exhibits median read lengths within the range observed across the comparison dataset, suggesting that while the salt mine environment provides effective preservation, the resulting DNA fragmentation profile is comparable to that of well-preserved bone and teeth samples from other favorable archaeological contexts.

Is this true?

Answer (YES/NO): NO